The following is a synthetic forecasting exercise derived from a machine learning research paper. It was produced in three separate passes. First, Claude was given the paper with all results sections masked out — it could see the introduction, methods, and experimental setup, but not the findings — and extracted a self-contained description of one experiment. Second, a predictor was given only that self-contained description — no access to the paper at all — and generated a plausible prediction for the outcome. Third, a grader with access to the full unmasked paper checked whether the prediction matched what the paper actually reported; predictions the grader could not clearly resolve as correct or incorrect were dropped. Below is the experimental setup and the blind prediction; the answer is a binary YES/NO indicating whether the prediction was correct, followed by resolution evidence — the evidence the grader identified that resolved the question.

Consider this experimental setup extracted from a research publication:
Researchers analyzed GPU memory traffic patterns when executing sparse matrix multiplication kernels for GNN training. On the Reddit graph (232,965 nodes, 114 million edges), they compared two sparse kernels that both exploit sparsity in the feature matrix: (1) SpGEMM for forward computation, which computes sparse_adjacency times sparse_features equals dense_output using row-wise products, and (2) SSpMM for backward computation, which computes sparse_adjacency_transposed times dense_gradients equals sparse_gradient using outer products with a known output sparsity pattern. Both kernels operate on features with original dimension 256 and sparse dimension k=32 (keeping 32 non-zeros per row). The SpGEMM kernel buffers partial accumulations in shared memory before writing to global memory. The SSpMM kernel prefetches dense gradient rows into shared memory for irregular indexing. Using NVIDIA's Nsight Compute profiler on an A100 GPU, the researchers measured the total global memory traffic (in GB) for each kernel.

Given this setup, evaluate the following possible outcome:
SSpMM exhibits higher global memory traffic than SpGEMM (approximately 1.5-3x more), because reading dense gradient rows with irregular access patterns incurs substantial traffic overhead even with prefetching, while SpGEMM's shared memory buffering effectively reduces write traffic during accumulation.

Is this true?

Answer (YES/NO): YES